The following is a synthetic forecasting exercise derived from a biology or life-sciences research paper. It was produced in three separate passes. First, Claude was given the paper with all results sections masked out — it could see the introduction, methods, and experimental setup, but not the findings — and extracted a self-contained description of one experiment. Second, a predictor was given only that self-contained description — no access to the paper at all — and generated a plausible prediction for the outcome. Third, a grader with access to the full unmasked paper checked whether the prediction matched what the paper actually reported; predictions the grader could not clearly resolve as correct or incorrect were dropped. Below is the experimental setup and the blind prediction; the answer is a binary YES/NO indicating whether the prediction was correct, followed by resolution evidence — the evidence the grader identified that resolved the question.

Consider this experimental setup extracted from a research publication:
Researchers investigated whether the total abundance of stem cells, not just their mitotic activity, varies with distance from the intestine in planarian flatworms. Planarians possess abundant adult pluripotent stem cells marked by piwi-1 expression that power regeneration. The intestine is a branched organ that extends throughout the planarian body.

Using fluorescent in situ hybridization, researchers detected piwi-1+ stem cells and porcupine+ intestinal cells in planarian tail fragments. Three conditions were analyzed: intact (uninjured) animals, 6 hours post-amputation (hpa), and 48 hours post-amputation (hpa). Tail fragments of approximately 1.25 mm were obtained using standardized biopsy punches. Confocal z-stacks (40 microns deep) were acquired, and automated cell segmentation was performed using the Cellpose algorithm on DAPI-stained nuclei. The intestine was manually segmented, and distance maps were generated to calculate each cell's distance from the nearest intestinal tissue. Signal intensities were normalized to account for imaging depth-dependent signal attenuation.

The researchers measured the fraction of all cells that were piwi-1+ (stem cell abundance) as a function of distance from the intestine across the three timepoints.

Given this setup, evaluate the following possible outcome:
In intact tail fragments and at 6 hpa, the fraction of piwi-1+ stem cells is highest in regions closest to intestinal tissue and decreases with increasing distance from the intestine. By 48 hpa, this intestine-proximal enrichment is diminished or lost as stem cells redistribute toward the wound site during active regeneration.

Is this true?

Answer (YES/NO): NO